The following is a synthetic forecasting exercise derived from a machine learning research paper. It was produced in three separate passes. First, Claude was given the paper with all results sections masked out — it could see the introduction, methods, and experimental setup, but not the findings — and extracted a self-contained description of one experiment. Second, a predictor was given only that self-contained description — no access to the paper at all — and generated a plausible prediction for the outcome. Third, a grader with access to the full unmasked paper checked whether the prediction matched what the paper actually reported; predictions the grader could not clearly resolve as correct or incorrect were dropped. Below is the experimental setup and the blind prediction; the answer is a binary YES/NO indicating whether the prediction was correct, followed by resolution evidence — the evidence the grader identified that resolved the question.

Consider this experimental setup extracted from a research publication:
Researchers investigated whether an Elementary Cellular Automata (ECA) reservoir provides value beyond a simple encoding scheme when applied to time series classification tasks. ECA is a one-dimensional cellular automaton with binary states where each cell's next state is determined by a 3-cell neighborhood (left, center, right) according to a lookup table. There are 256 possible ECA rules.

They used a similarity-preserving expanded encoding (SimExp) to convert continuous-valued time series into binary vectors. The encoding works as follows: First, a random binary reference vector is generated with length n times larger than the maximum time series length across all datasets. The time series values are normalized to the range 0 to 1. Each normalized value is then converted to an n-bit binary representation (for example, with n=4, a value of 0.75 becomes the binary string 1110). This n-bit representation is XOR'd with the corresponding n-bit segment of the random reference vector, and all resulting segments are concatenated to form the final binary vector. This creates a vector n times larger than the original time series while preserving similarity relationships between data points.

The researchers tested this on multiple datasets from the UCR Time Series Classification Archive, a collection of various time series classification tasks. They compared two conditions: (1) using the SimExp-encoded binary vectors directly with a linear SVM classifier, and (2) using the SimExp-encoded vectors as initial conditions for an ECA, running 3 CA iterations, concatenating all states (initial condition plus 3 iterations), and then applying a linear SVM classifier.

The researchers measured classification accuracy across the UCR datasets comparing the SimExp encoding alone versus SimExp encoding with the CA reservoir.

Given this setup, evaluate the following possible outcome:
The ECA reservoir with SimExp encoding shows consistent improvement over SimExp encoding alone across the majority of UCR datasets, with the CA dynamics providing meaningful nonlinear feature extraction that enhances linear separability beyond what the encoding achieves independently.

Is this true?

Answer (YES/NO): NO